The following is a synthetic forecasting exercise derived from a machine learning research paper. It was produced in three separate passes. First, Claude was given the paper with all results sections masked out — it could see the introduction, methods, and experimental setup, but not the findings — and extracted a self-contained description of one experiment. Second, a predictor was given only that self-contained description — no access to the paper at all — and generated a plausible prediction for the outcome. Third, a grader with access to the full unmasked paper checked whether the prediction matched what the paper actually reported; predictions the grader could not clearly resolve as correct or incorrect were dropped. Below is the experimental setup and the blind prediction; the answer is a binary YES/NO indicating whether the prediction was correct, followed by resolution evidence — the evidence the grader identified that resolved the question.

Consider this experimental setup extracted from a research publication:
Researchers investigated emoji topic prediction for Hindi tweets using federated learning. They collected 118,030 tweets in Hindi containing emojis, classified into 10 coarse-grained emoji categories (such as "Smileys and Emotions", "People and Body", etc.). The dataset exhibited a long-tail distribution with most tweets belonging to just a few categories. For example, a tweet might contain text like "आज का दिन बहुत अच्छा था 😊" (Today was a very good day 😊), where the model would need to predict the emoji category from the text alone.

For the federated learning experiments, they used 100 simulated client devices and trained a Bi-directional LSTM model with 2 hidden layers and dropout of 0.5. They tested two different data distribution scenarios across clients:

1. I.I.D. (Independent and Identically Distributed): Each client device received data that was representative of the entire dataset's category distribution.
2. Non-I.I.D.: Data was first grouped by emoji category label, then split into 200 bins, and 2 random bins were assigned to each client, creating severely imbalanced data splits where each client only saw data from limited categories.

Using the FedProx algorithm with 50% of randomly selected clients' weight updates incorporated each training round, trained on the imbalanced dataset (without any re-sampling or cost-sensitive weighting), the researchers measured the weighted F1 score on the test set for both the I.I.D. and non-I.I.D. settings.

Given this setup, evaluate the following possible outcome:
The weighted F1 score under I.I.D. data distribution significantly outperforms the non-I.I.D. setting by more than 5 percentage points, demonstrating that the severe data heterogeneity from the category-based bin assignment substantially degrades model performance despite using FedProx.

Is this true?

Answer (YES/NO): YES